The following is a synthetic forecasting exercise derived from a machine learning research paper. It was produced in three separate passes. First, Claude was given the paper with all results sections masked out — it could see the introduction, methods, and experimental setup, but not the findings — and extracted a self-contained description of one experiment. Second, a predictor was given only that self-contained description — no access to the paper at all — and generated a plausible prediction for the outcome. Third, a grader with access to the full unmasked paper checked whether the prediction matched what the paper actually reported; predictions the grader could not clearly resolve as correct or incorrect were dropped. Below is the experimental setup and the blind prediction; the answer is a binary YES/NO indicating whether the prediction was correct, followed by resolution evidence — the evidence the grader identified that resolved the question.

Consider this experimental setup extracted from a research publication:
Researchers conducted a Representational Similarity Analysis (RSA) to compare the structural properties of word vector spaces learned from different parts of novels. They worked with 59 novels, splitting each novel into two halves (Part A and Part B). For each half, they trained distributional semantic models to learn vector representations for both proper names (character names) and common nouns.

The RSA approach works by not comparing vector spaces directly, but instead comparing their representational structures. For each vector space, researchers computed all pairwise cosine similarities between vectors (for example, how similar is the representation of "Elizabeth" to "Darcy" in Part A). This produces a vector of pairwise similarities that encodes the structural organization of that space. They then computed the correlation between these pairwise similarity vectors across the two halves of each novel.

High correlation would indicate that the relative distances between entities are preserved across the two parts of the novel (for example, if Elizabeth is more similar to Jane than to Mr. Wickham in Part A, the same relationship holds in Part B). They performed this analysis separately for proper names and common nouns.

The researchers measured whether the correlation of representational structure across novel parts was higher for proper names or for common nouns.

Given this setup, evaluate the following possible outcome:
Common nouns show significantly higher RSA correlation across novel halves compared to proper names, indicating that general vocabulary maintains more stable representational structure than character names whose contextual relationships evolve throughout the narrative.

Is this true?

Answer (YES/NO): YES